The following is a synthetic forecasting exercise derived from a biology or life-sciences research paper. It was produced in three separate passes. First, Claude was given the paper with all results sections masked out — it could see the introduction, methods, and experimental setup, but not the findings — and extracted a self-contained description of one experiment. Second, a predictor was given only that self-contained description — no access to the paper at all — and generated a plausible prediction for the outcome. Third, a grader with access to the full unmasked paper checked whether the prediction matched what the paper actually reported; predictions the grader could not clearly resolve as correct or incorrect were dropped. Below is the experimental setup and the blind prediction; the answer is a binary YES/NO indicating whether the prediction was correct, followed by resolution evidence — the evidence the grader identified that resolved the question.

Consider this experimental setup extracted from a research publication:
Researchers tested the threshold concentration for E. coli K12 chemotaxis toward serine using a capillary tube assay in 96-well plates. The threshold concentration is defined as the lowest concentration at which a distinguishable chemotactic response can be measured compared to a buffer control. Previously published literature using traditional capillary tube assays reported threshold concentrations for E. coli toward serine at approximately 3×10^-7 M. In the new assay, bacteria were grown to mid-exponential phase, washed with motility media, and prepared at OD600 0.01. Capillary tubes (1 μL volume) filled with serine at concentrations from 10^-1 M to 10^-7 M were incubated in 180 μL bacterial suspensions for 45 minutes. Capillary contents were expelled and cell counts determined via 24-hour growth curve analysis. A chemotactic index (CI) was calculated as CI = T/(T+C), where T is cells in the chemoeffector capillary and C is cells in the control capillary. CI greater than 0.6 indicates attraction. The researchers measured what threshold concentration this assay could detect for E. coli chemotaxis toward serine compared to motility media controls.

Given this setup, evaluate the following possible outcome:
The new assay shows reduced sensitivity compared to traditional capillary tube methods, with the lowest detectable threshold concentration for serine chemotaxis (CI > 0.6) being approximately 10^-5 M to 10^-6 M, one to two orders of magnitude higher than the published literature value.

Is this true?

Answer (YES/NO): NO